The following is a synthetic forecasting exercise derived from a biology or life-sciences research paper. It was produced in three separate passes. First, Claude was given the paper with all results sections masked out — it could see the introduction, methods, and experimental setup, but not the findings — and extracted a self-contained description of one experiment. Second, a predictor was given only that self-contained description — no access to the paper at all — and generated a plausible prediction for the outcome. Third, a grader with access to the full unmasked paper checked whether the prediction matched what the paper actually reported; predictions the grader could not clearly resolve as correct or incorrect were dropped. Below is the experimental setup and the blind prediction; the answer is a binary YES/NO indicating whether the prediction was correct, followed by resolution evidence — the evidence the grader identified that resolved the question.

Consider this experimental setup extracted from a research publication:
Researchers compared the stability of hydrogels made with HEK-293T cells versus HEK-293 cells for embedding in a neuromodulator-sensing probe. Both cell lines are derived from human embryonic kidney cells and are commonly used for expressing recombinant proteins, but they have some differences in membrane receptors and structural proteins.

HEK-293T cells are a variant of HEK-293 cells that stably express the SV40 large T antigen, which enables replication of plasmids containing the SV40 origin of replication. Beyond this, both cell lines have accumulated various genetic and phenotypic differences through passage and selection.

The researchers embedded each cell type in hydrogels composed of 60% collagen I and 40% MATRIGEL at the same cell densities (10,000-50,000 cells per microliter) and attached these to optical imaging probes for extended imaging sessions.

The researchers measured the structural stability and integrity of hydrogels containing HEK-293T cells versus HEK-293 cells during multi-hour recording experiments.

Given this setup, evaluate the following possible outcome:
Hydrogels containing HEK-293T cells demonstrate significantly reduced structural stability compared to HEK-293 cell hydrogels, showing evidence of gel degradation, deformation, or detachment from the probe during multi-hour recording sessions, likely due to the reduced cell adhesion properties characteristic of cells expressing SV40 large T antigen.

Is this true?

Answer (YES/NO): NO